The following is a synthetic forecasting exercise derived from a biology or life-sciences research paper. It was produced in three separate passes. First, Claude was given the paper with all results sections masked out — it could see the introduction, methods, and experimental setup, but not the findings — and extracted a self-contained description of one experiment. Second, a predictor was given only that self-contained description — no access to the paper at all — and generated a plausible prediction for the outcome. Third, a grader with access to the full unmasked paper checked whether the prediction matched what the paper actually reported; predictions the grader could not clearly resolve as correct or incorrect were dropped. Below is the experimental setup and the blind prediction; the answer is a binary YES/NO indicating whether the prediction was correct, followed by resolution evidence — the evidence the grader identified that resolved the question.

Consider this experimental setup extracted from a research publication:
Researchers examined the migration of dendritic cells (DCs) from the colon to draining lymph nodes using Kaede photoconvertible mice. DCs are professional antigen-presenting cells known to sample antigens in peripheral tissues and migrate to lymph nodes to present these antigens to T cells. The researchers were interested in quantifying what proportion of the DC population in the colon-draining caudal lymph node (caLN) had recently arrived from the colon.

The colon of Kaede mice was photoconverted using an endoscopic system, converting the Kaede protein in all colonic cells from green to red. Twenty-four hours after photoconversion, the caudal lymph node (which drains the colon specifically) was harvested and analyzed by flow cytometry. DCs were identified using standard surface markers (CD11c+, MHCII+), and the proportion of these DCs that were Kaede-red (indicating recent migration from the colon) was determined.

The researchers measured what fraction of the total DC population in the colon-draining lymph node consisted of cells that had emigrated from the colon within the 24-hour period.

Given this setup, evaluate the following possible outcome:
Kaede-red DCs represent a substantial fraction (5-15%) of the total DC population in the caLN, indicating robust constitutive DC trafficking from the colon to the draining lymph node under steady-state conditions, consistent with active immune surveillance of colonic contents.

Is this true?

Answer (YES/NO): YES